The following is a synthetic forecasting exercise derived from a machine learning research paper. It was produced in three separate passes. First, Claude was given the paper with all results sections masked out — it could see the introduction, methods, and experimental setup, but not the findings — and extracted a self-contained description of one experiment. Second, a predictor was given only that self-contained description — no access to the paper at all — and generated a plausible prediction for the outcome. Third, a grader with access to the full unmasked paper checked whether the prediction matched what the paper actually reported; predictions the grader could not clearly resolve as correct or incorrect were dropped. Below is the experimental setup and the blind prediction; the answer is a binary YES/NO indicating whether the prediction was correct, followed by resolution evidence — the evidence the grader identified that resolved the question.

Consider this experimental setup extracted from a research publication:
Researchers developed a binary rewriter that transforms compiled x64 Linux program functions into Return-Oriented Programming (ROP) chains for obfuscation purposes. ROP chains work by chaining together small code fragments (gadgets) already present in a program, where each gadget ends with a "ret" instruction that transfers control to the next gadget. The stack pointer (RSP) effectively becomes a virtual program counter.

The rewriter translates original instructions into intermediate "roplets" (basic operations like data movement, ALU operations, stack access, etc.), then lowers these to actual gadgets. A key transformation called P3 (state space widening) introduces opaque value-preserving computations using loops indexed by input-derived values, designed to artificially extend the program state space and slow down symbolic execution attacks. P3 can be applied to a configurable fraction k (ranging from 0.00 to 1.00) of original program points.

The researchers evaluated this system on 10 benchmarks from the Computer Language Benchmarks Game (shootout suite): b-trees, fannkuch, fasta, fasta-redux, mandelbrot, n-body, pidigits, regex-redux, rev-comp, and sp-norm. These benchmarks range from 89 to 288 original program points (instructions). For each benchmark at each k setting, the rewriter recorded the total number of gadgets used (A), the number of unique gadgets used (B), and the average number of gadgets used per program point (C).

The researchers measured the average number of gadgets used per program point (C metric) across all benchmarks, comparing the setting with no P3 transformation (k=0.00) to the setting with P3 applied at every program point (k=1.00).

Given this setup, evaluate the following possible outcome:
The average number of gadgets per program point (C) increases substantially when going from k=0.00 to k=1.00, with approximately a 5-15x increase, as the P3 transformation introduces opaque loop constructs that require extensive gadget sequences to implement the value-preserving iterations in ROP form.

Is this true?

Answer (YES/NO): YES